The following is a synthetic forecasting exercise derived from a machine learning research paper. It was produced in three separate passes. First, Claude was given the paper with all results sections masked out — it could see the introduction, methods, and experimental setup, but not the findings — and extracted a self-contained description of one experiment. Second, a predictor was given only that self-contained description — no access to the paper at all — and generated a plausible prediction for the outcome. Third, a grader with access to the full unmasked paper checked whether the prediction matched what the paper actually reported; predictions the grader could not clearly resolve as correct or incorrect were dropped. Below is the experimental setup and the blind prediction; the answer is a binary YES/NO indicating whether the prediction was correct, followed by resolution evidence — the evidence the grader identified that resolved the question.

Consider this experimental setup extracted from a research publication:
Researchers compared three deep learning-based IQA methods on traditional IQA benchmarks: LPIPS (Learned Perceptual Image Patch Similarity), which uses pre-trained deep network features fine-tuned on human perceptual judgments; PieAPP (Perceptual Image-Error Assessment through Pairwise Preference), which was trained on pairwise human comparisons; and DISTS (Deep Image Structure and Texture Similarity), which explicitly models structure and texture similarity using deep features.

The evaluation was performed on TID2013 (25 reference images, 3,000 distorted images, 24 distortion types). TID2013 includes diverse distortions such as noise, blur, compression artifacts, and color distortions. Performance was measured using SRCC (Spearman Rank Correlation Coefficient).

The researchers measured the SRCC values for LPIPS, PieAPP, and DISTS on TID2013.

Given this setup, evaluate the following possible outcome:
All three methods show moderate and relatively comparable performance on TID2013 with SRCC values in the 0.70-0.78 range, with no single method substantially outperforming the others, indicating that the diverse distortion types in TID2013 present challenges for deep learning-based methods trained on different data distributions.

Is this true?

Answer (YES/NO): NO